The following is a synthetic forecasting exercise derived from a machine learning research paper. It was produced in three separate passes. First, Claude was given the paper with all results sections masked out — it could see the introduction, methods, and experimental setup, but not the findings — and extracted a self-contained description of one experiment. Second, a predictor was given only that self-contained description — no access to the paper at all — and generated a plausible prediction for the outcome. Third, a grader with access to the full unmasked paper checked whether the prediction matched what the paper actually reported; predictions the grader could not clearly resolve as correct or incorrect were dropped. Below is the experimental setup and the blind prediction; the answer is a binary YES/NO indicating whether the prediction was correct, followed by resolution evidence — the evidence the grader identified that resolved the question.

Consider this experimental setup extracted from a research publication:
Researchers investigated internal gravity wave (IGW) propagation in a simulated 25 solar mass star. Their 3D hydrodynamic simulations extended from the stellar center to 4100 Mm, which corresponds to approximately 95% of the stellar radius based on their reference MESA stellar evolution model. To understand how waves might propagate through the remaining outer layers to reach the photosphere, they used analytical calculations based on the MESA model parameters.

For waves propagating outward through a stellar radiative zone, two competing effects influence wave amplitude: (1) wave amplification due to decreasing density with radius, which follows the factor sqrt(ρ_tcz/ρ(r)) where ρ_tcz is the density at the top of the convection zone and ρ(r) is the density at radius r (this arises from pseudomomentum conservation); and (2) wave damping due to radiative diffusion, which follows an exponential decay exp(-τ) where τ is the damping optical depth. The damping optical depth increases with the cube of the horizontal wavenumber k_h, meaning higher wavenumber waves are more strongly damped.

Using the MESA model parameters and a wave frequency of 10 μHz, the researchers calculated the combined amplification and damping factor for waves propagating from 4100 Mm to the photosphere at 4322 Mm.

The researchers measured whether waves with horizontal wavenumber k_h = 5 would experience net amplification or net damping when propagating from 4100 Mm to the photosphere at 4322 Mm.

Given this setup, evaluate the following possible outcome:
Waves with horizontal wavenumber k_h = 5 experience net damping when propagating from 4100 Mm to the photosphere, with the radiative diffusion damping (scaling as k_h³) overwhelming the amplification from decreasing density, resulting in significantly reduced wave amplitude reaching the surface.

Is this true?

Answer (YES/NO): NO